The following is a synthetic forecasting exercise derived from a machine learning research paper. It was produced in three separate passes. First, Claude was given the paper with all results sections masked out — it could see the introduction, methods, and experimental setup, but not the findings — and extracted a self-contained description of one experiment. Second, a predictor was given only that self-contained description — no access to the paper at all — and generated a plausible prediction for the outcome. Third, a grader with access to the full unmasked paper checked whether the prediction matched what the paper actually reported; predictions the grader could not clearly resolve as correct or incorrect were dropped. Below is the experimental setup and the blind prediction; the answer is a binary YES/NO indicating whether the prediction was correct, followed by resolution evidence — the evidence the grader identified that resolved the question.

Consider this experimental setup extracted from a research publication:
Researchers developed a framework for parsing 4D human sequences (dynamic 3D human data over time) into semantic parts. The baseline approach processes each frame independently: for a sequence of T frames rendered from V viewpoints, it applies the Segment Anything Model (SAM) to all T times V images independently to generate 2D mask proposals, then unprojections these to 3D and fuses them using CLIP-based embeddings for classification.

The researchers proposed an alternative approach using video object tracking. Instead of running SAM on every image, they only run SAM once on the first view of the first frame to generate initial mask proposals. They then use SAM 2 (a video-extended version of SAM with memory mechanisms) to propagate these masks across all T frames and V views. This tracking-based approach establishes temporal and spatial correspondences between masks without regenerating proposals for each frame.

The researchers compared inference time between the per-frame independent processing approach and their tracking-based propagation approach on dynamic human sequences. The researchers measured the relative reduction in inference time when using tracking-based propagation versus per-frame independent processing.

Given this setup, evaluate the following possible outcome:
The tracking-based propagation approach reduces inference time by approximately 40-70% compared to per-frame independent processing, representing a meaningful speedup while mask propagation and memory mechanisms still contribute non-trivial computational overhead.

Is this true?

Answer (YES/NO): NO